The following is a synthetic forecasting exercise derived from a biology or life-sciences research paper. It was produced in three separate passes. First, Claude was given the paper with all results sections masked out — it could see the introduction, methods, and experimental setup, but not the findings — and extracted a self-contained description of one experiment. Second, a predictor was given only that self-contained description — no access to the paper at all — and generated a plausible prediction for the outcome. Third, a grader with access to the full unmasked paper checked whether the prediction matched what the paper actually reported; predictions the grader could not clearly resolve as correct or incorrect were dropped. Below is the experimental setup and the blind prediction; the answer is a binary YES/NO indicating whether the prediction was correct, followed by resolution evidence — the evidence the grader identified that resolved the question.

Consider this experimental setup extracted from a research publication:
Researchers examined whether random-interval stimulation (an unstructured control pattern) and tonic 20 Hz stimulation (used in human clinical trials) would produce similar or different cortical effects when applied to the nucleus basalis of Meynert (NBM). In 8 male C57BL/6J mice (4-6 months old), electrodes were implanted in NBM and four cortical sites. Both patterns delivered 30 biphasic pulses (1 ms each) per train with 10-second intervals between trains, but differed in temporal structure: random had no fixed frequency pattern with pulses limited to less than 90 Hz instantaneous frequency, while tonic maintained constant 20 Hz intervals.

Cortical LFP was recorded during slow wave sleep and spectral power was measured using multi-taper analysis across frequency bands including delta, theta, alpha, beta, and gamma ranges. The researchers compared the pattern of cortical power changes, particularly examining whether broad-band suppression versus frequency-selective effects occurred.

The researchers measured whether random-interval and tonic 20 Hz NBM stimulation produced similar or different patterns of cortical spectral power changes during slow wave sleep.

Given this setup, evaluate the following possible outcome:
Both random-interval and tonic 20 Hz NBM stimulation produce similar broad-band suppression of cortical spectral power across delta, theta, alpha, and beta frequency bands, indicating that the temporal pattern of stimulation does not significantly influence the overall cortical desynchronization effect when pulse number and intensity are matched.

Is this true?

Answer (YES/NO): YES